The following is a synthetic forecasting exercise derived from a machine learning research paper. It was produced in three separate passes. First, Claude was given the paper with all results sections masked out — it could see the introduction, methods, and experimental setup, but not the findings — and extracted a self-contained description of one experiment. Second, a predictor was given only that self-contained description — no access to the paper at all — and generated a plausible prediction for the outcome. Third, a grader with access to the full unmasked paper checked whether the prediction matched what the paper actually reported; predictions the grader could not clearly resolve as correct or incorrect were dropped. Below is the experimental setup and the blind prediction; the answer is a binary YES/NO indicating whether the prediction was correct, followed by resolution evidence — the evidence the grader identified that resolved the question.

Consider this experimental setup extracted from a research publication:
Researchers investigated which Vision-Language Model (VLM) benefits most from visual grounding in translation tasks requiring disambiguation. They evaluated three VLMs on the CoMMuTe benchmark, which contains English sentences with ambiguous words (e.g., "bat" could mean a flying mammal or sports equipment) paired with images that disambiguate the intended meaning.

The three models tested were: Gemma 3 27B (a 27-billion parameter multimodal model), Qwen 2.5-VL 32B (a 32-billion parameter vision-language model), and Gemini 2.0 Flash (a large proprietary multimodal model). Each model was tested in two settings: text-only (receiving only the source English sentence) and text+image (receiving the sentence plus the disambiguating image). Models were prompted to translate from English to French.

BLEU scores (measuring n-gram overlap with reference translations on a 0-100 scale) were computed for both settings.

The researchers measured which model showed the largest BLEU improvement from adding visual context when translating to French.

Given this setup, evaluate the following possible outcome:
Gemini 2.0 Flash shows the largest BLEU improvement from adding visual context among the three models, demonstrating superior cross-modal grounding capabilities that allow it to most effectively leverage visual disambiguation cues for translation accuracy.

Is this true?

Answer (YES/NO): YES